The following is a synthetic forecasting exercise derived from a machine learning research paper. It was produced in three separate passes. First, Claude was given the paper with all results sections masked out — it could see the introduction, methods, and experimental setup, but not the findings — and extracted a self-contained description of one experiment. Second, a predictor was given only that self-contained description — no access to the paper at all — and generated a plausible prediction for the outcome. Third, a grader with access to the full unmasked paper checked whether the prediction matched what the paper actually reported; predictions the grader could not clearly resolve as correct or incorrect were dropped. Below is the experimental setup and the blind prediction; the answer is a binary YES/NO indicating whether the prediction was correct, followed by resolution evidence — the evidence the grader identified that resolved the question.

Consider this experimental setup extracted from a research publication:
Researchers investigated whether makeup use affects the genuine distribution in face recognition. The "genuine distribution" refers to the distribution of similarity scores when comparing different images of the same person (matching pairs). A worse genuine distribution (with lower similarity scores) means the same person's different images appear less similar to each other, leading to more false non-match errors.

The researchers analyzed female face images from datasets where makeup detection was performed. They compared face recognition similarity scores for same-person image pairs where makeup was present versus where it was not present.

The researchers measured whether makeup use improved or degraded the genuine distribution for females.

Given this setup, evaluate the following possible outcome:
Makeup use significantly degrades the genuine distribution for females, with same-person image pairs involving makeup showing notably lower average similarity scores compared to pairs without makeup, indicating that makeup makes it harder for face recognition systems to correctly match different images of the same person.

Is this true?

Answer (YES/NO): NO